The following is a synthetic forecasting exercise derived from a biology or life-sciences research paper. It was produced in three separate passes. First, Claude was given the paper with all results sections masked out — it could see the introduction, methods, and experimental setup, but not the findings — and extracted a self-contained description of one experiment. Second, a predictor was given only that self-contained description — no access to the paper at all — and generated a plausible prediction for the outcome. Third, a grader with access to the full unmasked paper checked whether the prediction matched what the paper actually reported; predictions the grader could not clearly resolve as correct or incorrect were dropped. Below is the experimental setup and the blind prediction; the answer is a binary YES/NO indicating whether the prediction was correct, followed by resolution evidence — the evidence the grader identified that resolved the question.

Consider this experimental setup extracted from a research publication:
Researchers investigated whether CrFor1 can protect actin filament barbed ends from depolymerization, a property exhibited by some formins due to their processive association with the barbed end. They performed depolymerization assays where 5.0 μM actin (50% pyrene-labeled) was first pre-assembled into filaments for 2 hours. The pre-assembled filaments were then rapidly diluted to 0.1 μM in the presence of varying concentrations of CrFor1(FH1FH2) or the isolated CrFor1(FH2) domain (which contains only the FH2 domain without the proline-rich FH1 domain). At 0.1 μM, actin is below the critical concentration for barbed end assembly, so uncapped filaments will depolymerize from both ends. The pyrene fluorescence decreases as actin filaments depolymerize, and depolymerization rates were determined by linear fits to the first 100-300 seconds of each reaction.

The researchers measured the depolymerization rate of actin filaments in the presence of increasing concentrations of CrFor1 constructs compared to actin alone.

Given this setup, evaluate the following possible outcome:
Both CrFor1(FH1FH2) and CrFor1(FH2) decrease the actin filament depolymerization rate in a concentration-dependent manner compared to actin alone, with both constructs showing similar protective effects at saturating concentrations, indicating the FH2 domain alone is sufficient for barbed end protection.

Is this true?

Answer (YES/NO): YES